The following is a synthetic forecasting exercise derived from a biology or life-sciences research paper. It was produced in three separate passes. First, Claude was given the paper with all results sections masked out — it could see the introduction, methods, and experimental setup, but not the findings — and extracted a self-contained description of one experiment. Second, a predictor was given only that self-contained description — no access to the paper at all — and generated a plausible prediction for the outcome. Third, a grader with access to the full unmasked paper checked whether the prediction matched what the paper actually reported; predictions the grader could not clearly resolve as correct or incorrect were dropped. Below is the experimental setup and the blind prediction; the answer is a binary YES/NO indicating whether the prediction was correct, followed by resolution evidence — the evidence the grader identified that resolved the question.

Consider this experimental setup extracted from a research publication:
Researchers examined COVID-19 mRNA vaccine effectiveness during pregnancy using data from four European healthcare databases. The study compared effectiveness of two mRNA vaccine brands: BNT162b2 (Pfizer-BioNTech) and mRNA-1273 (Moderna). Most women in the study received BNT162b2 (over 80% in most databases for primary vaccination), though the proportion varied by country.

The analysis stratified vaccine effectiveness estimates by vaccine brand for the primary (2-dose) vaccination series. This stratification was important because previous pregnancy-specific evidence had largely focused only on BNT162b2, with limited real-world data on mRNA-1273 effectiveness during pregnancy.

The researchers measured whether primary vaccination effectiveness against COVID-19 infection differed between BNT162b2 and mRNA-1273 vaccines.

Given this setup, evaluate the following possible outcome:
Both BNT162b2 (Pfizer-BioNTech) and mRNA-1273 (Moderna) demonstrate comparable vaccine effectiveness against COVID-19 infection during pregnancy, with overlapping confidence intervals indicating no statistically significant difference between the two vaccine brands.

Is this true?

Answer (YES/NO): YES